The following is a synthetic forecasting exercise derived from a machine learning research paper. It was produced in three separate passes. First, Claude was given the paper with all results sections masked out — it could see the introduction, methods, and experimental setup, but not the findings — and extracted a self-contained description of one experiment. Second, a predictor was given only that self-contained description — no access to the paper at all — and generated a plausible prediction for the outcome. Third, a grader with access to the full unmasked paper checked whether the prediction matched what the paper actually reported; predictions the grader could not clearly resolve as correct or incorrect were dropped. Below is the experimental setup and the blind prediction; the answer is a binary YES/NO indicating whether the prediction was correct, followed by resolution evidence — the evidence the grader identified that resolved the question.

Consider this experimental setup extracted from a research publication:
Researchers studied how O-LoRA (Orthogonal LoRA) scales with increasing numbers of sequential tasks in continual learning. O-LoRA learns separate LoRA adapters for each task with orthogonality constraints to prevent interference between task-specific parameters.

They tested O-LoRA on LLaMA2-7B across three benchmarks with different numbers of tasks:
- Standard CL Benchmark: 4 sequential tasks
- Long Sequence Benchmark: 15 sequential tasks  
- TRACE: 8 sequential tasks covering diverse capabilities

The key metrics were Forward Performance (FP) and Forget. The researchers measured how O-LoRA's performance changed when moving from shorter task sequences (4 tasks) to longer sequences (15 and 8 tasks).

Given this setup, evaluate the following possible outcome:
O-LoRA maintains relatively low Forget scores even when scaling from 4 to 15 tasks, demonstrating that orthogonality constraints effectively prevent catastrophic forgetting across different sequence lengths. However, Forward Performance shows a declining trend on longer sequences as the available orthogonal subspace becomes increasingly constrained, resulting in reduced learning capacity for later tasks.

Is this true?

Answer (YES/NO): NO